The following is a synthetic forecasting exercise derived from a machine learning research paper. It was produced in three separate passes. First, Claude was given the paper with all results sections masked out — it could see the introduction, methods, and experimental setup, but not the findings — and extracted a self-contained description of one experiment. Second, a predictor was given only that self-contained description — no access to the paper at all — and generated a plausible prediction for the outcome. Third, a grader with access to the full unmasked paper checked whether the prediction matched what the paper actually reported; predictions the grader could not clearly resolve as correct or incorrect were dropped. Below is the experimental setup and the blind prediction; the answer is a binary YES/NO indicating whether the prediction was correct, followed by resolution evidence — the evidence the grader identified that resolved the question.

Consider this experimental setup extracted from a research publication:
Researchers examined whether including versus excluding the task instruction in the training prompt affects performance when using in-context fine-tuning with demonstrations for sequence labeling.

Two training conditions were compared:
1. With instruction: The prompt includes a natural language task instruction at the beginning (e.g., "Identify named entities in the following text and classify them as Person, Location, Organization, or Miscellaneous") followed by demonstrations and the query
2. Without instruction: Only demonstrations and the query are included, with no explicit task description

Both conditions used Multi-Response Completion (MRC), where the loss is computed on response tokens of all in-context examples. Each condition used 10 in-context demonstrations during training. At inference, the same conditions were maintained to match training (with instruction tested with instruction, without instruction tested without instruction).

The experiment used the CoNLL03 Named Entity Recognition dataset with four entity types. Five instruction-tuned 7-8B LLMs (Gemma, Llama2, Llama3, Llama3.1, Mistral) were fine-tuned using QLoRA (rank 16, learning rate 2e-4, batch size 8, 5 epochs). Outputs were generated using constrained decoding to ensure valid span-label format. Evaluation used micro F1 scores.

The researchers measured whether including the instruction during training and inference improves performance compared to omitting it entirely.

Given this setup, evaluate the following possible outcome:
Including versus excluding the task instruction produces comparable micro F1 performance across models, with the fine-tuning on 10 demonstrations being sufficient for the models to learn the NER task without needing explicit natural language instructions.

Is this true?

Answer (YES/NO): YES